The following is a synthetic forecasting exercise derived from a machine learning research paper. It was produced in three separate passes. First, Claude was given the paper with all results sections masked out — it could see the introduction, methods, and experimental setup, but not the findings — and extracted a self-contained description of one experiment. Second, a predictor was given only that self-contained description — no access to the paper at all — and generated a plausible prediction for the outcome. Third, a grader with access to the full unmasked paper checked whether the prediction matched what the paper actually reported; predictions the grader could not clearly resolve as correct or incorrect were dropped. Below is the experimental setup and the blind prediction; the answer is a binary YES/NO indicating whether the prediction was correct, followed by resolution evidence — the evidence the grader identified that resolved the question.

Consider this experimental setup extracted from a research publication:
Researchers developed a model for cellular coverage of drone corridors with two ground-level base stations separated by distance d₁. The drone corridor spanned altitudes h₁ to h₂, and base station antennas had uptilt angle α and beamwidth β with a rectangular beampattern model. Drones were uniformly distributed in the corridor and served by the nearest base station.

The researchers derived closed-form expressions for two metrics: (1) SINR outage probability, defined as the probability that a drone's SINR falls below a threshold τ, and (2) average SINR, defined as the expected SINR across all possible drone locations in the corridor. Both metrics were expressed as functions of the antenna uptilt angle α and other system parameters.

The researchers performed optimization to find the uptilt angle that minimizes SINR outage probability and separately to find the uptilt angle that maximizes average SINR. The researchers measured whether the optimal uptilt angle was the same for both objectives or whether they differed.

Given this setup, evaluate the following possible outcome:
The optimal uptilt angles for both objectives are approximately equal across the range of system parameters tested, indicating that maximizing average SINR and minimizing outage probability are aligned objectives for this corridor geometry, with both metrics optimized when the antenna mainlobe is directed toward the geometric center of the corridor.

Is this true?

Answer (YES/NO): NO